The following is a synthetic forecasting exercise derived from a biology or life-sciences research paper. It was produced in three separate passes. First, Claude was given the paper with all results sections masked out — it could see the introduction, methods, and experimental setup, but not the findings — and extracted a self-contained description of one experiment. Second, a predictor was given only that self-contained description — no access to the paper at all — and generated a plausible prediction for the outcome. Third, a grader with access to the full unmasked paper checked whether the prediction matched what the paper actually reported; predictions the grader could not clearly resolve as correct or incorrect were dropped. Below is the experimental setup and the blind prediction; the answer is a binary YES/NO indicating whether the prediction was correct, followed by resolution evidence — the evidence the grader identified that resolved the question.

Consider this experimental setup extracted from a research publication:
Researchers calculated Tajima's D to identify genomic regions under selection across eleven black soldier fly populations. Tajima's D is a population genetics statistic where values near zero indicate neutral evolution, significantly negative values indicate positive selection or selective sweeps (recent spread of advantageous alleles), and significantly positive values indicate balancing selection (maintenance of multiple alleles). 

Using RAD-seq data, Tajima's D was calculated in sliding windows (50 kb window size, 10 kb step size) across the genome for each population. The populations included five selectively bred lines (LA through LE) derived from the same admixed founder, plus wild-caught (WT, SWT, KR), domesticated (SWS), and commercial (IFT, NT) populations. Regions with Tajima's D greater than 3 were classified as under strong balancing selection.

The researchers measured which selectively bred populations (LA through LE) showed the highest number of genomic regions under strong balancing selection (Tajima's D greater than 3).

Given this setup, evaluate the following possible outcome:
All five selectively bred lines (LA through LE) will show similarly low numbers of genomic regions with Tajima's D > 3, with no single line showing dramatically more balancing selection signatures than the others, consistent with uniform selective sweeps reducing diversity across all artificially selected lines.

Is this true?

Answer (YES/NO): NO